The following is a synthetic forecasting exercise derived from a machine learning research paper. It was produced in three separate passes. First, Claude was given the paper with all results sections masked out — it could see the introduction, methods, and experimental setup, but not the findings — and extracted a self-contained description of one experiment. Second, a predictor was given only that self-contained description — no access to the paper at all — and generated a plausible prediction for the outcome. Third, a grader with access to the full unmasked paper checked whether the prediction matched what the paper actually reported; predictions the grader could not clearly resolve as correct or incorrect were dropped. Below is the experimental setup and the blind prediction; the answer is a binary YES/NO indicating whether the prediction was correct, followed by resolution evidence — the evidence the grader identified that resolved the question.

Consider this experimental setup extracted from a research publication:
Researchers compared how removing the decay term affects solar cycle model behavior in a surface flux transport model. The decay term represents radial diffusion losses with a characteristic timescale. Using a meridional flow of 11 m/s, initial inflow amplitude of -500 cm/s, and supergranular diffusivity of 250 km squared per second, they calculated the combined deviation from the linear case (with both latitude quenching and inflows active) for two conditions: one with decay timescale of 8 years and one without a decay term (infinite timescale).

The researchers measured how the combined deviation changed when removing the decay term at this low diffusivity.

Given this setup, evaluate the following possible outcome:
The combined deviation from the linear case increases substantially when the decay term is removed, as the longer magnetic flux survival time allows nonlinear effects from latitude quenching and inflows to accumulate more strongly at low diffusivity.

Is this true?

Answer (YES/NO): NO